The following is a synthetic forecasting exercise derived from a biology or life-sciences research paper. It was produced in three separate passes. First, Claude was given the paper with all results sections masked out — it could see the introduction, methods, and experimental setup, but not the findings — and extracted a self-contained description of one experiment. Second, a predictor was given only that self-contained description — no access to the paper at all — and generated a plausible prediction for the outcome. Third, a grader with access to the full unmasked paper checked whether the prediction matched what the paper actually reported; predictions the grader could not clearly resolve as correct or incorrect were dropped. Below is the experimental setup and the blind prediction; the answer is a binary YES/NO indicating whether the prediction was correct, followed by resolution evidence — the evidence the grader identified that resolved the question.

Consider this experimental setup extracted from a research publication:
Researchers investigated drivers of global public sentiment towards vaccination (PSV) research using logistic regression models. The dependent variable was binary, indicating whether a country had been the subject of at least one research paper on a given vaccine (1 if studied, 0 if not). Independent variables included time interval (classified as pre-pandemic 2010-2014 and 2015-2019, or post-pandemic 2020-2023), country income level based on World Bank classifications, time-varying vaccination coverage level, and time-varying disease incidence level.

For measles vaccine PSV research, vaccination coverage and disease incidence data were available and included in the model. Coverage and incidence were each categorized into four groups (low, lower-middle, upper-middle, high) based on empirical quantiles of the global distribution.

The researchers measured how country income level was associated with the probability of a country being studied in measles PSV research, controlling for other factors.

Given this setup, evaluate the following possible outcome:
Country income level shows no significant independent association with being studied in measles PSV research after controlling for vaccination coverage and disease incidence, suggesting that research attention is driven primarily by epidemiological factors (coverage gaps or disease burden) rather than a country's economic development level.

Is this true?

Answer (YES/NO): NO